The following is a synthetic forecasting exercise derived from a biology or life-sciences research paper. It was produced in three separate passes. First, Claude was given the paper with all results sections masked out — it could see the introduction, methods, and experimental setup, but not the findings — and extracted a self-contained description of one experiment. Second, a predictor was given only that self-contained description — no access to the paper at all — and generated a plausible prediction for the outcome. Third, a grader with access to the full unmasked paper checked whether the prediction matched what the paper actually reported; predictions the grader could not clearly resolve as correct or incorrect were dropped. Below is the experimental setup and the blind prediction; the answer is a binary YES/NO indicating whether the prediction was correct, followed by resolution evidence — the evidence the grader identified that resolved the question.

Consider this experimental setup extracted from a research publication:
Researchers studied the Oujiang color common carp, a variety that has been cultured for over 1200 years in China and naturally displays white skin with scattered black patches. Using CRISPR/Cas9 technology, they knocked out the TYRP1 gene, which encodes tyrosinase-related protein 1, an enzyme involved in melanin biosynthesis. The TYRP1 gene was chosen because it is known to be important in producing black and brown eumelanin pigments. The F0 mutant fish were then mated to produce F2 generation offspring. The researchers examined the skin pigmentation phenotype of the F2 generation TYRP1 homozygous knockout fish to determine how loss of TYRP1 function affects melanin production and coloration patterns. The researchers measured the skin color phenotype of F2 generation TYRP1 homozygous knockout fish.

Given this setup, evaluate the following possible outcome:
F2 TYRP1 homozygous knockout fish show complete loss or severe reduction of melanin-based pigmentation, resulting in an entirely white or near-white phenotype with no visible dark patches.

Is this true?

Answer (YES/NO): NO